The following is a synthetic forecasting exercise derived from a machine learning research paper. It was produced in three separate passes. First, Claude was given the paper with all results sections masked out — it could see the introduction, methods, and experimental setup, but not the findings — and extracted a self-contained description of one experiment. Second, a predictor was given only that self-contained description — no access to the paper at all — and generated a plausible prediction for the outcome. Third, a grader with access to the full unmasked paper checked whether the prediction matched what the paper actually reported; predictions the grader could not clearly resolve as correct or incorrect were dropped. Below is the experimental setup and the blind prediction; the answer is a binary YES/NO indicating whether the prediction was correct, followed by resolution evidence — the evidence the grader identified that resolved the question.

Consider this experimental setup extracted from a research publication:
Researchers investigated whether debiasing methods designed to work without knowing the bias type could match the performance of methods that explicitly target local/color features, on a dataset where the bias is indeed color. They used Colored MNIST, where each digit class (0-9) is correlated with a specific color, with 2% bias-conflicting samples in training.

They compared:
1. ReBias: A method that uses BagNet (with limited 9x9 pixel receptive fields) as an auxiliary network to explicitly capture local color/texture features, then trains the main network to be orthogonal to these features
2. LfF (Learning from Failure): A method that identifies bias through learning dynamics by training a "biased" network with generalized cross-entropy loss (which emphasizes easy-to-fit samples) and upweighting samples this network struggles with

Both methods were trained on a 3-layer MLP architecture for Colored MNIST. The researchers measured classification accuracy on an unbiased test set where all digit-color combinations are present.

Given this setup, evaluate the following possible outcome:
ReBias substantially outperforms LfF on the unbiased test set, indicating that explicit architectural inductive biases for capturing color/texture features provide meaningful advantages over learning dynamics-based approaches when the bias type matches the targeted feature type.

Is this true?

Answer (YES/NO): YES